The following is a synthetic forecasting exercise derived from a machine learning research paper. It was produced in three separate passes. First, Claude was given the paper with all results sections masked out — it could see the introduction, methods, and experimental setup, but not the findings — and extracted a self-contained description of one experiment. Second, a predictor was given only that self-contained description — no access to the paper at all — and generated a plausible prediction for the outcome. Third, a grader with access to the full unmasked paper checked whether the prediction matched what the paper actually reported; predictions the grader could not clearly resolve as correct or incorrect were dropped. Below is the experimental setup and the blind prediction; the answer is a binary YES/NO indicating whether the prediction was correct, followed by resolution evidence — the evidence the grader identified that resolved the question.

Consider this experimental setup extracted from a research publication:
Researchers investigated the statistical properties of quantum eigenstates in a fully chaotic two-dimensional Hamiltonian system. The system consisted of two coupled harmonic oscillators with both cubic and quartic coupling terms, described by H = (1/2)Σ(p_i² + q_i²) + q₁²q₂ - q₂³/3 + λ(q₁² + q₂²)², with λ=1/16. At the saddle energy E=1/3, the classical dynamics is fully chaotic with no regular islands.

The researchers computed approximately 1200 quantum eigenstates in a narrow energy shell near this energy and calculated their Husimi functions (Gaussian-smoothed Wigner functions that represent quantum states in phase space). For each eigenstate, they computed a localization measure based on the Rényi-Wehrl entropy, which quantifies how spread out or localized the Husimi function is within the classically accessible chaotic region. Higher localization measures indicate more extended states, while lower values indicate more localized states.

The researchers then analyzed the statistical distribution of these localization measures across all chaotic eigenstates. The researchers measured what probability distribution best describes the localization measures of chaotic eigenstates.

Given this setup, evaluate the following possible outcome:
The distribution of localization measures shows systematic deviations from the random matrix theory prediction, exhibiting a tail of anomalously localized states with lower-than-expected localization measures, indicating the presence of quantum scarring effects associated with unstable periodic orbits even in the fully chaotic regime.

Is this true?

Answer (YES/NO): YES